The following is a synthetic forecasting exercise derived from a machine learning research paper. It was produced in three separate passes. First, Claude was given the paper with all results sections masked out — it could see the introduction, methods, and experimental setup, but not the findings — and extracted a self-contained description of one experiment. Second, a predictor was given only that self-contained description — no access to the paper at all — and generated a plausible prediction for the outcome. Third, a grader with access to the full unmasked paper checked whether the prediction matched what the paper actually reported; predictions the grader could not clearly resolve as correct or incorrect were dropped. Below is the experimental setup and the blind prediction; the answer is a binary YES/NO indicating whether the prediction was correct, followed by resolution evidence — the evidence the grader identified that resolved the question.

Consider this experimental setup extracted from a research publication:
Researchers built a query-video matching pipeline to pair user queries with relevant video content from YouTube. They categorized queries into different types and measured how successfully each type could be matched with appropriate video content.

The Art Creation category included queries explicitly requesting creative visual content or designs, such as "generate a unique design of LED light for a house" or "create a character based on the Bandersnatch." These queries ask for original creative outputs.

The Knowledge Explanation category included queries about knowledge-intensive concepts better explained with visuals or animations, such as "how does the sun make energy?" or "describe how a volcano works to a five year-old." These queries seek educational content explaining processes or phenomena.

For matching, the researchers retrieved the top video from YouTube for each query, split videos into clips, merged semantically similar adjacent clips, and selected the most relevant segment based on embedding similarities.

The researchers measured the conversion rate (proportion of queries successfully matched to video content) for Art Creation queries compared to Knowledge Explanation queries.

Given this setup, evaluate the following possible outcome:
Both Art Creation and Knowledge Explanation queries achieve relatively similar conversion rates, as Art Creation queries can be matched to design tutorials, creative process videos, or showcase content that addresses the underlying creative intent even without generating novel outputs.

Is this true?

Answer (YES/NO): NO